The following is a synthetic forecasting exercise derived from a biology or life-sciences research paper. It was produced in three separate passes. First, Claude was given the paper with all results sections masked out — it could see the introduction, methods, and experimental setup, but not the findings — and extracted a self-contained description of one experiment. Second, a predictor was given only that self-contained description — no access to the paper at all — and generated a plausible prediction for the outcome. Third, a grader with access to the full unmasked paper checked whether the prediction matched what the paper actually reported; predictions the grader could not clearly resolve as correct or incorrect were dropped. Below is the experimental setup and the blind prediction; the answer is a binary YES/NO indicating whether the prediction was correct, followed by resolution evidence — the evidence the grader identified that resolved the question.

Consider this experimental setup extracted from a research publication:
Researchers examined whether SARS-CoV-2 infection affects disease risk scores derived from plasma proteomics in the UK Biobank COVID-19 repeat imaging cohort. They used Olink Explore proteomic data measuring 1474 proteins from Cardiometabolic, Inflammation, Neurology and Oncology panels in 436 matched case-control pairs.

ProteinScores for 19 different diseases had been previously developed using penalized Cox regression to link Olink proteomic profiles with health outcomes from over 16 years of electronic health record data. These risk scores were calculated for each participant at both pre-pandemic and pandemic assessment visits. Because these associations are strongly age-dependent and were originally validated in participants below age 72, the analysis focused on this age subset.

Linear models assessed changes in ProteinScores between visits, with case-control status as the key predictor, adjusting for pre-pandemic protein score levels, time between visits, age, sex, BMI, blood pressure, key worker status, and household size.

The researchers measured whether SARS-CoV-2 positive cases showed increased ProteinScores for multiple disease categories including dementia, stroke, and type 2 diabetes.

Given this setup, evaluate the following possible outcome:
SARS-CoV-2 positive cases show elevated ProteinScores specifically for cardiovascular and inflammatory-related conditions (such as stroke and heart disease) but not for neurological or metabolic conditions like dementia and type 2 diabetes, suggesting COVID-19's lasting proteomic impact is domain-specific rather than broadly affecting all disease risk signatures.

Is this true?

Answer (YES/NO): NO